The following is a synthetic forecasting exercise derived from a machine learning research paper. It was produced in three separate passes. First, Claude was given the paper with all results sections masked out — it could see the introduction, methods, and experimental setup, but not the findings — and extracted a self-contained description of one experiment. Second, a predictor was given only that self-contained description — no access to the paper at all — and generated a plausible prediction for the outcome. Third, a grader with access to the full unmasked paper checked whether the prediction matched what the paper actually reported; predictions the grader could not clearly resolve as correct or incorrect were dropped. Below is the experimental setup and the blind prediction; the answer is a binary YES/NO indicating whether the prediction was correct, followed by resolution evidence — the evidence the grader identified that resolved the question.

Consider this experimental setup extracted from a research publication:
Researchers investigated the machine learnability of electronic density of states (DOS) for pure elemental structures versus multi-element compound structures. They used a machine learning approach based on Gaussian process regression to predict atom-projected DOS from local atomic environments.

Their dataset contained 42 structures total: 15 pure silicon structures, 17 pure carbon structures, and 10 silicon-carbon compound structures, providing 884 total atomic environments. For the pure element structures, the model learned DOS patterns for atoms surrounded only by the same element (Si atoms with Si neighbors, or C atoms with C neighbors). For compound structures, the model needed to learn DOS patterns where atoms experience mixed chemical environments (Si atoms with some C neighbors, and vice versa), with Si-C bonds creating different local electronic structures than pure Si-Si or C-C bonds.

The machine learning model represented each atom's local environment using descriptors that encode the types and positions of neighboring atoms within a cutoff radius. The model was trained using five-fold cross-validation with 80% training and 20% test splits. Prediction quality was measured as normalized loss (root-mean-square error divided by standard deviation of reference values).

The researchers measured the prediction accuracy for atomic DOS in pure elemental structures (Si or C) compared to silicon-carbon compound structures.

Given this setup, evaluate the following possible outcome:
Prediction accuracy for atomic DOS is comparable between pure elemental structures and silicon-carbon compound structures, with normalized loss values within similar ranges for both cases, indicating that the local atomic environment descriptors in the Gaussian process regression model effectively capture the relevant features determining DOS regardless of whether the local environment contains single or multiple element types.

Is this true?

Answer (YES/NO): NO